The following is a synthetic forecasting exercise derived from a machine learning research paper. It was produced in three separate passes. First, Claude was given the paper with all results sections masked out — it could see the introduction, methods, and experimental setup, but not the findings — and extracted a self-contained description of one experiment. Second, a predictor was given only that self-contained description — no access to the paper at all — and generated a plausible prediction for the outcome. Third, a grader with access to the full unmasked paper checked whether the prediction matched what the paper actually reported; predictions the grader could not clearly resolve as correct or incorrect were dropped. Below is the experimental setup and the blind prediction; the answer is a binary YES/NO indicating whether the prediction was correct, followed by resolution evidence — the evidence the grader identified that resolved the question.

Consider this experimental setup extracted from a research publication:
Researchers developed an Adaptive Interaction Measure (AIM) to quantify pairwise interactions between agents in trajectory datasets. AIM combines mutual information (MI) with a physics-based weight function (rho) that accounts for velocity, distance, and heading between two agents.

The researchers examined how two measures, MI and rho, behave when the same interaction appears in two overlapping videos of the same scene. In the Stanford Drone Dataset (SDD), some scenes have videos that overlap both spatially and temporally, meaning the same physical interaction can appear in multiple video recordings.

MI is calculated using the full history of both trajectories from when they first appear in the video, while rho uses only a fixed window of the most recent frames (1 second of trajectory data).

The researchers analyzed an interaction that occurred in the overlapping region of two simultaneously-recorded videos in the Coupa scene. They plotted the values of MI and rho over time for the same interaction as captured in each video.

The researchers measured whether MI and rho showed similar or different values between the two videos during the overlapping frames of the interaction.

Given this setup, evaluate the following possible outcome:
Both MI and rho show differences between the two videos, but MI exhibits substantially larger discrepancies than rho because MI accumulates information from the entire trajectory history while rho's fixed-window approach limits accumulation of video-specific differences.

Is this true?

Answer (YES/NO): NO